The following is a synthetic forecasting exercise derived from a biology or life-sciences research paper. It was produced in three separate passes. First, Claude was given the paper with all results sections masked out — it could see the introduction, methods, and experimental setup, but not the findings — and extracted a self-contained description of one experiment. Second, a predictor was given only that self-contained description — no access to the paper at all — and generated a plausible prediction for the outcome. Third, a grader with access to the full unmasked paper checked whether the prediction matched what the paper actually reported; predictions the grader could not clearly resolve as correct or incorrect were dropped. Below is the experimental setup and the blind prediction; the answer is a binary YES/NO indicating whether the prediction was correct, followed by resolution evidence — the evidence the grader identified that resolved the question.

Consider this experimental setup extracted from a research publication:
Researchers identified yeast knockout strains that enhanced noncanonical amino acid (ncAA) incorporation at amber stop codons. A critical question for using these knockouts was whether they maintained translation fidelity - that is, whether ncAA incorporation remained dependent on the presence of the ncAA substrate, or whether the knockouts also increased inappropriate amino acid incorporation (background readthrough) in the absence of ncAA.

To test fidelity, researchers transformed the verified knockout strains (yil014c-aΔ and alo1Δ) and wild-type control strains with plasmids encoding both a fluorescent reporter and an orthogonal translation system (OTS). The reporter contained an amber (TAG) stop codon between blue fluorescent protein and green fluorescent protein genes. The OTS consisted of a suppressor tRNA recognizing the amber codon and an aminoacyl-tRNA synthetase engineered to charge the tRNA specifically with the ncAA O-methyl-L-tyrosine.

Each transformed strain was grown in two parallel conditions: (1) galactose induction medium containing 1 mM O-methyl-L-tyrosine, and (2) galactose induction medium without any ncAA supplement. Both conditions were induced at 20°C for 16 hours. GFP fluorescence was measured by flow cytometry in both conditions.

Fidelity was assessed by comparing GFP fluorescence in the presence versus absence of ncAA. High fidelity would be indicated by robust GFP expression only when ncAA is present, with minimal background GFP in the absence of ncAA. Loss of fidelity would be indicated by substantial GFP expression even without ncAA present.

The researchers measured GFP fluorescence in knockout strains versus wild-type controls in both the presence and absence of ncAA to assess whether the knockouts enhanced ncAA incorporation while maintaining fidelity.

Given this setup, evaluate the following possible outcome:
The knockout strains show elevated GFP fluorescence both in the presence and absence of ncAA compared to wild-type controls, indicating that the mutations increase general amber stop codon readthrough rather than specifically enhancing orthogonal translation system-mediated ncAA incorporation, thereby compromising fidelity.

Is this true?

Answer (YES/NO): NO